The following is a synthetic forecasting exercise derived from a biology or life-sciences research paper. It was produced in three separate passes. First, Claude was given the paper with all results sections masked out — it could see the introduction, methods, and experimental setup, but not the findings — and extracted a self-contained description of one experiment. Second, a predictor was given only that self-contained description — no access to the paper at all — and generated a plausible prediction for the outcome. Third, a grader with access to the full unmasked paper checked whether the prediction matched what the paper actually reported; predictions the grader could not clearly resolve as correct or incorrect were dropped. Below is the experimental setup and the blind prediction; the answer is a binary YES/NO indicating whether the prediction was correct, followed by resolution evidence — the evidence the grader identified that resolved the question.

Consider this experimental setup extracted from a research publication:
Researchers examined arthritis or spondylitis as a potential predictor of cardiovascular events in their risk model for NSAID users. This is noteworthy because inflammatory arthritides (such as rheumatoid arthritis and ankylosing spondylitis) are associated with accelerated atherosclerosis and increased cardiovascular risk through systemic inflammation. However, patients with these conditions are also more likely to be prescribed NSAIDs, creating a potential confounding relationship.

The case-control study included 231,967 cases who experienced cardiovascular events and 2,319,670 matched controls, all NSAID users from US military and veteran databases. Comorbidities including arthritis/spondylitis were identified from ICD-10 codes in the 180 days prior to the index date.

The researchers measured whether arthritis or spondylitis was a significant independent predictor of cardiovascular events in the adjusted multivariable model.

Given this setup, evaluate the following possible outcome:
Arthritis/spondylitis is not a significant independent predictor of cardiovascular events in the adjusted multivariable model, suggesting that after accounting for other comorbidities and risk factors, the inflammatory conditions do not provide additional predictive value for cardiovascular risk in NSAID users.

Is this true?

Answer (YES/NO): YES